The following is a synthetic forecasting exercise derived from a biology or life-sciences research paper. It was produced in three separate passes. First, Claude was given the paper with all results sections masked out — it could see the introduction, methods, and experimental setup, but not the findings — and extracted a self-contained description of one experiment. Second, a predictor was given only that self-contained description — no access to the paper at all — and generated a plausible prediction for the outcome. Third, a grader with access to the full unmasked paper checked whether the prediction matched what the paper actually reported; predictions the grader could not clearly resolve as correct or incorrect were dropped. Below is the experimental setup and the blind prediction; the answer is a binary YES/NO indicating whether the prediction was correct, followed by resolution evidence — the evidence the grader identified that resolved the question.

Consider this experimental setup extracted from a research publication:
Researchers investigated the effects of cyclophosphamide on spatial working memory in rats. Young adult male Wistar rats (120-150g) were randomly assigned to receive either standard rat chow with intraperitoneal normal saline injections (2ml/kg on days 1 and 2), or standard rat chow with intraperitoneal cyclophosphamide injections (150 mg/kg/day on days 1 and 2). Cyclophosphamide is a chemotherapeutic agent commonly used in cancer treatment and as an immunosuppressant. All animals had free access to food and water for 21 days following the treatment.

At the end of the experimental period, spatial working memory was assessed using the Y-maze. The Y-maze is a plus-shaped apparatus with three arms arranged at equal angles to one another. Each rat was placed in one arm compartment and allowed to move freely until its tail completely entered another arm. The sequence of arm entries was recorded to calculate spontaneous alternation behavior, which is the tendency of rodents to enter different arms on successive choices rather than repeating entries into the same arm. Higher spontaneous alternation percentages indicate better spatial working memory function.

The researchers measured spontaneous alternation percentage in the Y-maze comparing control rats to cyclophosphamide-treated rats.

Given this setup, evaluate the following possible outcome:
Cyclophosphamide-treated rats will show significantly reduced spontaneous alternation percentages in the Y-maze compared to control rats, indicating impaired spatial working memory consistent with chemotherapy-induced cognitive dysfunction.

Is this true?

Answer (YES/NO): YES